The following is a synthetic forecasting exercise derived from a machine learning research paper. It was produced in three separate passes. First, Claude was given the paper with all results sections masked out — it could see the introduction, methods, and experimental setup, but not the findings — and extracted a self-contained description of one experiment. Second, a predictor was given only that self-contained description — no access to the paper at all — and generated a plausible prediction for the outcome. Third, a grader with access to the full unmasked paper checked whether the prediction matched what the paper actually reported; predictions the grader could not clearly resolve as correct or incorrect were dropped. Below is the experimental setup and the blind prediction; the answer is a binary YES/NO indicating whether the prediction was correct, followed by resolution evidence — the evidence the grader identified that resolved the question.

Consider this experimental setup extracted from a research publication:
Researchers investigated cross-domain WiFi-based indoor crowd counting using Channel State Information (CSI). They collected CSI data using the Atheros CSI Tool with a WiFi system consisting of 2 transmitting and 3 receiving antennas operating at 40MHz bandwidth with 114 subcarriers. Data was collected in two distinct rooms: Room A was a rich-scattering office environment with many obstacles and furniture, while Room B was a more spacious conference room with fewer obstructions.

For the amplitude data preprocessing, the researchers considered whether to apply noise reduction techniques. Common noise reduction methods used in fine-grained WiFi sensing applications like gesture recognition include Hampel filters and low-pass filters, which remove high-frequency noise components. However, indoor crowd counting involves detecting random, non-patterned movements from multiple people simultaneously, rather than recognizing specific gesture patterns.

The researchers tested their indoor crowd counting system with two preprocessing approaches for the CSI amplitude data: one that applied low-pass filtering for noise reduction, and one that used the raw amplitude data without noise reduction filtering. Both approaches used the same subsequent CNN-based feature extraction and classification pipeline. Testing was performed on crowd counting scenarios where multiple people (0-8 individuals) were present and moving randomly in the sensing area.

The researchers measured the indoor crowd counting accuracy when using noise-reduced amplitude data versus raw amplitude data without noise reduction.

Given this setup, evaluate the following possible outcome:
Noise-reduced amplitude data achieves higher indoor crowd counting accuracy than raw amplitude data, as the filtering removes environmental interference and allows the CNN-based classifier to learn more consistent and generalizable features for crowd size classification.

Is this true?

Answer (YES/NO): NO